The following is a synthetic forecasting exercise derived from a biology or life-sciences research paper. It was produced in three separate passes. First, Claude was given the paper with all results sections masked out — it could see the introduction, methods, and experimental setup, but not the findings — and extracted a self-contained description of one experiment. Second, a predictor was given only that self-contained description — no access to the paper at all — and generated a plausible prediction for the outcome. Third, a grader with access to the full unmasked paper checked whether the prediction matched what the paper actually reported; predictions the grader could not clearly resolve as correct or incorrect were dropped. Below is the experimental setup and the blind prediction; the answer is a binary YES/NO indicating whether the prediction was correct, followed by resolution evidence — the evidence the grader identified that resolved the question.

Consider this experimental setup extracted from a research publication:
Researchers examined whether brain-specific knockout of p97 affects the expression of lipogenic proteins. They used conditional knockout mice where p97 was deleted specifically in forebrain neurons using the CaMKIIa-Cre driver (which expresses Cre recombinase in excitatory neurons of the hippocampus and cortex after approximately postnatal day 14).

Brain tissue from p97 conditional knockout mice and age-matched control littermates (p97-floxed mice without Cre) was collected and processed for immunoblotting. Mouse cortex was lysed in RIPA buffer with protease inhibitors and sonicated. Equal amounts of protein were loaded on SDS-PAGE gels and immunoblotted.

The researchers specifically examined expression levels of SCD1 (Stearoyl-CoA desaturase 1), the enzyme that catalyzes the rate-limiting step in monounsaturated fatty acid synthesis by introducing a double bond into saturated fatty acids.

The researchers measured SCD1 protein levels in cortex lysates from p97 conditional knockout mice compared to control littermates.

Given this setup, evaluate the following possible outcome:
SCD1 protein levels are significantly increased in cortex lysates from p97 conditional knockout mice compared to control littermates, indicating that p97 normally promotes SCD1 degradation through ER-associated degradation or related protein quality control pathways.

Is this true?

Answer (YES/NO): NO